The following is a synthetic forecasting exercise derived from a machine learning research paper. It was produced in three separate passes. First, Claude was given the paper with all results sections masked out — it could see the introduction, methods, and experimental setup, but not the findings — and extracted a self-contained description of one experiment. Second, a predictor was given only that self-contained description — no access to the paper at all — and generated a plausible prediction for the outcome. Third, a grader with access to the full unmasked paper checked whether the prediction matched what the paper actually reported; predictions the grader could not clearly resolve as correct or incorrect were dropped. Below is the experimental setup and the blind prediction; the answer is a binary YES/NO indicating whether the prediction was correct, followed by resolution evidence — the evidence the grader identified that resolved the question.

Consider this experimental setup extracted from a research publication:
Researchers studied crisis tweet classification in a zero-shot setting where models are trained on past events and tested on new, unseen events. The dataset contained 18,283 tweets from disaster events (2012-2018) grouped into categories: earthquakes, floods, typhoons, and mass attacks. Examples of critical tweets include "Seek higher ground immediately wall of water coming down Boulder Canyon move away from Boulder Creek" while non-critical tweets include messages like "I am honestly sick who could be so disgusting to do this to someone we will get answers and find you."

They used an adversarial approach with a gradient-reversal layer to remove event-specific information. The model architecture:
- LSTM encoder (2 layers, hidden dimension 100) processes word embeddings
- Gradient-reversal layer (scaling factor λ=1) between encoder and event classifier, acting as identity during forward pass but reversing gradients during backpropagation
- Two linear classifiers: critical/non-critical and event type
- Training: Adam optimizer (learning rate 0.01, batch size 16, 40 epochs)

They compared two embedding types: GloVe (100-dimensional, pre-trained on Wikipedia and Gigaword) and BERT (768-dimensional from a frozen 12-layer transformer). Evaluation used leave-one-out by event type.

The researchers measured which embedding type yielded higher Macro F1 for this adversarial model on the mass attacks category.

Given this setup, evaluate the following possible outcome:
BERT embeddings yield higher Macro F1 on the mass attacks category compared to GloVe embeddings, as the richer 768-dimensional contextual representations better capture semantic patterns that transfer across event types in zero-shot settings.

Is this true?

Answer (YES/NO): NO